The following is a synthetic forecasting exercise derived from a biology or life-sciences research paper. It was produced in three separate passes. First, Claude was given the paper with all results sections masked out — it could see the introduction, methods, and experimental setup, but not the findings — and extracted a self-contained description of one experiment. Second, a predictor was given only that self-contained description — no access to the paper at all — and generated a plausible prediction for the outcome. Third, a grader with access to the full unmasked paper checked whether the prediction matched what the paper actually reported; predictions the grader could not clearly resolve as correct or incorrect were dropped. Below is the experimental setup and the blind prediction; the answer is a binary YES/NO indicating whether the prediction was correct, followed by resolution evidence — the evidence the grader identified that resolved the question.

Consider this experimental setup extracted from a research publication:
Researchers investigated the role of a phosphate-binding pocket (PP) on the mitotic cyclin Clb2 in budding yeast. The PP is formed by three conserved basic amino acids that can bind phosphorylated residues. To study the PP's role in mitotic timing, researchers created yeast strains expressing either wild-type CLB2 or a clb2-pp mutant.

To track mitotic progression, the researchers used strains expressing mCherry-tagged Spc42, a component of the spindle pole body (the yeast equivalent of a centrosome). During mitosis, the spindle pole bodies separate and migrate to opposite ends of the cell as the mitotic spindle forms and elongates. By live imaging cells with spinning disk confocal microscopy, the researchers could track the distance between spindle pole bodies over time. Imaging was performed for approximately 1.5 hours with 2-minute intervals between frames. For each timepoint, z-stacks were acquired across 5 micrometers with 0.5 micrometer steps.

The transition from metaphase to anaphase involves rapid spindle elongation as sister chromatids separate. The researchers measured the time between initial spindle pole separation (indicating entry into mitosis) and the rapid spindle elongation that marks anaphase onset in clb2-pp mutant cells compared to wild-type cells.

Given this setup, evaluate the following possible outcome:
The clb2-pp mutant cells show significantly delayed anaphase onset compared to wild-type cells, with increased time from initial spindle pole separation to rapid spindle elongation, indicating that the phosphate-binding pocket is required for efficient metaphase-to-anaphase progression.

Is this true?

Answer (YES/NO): YES